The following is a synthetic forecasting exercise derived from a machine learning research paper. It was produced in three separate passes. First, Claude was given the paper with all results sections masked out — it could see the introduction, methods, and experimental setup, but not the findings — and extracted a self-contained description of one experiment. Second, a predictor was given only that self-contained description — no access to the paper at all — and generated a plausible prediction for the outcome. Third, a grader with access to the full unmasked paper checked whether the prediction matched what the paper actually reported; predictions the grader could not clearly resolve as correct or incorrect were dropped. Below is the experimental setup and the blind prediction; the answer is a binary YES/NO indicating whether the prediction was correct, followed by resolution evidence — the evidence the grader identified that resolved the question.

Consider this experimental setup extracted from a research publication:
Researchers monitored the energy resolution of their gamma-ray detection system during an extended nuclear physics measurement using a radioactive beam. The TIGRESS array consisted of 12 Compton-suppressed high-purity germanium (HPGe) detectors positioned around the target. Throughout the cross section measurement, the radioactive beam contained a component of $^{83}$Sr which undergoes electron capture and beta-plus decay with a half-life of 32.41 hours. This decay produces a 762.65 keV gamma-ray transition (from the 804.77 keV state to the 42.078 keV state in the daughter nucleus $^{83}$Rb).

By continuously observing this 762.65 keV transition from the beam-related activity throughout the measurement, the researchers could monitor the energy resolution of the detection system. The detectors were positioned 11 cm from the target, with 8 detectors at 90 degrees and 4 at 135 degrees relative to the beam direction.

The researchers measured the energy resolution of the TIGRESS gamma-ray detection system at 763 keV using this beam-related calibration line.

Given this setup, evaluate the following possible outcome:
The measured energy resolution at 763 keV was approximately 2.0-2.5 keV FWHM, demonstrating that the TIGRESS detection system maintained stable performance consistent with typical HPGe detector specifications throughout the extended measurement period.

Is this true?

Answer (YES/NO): YES